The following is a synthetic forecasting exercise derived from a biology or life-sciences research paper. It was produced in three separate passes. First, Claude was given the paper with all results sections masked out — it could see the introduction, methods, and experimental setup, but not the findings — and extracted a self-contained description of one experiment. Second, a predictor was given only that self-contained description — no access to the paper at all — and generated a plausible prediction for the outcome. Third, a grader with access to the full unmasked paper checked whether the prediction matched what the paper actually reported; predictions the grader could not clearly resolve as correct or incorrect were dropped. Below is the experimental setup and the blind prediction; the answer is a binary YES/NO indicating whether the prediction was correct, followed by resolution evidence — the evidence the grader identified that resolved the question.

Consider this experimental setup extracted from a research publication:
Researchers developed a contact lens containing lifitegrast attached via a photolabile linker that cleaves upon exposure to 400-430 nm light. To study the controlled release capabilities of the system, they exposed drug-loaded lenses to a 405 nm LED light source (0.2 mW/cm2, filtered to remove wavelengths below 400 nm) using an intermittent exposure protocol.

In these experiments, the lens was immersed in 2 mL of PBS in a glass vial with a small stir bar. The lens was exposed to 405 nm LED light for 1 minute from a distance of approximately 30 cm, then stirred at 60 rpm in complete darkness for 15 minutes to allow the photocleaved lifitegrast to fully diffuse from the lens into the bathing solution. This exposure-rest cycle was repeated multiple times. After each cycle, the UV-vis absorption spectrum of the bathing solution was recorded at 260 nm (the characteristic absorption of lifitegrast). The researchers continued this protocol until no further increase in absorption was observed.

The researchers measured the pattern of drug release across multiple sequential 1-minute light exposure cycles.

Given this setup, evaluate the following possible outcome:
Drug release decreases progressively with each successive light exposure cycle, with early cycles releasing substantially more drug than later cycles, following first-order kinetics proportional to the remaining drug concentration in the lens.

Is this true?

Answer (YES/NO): NO